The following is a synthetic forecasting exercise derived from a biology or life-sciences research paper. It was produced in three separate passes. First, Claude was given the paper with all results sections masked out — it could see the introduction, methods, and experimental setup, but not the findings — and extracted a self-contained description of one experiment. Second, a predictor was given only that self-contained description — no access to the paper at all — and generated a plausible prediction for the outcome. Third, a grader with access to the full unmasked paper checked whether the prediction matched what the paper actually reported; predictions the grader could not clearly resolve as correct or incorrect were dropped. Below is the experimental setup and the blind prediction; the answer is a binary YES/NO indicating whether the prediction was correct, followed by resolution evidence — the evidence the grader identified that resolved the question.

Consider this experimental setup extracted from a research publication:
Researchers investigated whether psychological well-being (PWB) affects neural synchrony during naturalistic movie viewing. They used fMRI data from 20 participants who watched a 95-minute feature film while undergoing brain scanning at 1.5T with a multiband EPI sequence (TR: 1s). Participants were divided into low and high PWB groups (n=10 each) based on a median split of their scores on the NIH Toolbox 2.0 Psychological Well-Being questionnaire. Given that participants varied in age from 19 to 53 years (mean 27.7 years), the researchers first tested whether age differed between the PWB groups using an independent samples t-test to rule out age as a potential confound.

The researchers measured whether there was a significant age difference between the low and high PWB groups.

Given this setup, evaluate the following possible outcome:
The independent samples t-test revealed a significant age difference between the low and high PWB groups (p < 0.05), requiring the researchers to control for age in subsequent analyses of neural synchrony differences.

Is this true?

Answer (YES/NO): NO